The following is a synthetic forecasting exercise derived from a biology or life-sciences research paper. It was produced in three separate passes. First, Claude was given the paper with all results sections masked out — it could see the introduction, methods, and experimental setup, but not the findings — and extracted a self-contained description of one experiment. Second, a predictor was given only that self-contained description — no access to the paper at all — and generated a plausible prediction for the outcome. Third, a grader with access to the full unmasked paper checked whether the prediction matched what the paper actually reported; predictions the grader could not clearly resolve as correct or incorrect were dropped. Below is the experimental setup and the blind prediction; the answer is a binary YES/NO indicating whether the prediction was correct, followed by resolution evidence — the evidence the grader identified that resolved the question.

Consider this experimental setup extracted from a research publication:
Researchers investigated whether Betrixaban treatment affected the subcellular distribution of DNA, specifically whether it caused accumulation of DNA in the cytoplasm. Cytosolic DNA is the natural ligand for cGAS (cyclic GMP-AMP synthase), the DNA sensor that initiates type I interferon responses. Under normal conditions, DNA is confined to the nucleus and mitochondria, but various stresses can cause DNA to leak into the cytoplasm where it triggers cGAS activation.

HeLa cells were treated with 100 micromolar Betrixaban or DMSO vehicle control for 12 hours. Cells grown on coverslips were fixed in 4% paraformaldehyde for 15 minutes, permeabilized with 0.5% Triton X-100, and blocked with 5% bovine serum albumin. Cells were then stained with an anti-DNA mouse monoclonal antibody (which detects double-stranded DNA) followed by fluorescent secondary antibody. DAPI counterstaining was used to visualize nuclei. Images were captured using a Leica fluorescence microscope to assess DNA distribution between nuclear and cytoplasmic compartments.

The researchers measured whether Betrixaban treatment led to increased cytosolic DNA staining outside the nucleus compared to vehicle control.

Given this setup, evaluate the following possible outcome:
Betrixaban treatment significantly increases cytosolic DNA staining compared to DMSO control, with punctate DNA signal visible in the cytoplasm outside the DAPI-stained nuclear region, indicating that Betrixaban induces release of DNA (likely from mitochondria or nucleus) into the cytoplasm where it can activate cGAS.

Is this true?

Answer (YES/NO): YES